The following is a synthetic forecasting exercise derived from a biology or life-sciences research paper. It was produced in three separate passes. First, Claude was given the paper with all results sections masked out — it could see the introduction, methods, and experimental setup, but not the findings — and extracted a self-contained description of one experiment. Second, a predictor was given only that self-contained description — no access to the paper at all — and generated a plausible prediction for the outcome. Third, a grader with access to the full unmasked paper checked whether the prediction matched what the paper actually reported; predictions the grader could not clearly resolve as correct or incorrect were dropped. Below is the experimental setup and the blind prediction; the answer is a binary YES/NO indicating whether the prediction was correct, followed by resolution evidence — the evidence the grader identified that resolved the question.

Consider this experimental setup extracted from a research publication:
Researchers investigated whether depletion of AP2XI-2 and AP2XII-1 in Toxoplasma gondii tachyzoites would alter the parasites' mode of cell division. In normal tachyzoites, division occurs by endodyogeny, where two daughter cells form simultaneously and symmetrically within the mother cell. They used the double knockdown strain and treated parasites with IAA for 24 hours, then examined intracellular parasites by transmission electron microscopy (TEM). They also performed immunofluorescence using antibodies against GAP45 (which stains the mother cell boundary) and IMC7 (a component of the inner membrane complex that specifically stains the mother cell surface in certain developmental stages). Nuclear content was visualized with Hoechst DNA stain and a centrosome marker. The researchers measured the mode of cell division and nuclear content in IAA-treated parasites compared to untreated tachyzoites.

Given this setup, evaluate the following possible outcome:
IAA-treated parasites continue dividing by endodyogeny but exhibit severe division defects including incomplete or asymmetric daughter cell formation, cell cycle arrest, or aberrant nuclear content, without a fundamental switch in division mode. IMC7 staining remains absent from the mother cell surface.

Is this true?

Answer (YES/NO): NO